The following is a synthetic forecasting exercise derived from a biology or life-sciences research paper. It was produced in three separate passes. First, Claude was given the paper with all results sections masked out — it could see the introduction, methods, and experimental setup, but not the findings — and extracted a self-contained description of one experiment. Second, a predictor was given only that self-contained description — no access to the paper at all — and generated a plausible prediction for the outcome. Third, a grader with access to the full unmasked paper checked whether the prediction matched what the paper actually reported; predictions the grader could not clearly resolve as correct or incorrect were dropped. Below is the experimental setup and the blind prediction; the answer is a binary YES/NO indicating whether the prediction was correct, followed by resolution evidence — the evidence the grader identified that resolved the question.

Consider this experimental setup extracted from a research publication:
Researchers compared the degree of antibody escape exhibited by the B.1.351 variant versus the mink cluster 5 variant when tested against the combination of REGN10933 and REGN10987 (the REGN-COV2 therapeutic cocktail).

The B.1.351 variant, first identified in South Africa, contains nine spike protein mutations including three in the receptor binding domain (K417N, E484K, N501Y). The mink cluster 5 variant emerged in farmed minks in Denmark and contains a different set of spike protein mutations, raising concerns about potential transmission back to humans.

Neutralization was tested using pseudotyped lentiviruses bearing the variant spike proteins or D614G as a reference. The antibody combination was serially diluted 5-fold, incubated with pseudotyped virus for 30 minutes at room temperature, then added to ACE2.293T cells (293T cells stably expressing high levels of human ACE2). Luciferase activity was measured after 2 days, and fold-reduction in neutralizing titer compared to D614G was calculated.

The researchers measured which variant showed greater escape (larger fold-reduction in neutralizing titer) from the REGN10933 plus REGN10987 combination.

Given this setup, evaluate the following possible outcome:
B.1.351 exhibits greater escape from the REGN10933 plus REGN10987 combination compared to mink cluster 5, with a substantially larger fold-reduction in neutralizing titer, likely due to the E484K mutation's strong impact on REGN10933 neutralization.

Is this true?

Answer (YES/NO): NO